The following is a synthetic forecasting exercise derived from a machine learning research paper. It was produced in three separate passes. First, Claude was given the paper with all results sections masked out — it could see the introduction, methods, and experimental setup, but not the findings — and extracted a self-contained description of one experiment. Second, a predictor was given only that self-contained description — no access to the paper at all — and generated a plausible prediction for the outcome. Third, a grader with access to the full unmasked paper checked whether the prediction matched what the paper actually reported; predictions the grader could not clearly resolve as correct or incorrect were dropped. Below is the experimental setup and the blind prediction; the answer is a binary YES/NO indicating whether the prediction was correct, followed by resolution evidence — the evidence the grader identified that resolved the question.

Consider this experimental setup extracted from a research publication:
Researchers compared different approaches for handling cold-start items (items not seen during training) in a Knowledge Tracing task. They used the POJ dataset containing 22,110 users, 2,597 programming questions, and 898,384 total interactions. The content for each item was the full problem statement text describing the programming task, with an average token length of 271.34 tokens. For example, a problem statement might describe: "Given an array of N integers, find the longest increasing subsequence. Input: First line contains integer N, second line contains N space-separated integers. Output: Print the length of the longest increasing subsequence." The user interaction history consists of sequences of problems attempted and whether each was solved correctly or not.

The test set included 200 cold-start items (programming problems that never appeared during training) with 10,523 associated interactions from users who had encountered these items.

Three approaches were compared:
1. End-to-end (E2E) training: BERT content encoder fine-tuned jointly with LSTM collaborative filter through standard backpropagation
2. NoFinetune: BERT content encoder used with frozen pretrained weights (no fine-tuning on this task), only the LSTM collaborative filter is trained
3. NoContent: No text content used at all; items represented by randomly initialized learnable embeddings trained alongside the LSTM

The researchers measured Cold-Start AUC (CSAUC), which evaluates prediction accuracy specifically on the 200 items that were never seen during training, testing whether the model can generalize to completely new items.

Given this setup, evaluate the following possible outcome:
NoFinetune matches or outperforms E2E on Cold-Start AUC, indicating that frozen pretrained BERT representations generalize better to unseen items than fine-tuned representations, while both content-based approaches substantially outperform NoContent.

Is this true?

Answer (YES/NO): YES